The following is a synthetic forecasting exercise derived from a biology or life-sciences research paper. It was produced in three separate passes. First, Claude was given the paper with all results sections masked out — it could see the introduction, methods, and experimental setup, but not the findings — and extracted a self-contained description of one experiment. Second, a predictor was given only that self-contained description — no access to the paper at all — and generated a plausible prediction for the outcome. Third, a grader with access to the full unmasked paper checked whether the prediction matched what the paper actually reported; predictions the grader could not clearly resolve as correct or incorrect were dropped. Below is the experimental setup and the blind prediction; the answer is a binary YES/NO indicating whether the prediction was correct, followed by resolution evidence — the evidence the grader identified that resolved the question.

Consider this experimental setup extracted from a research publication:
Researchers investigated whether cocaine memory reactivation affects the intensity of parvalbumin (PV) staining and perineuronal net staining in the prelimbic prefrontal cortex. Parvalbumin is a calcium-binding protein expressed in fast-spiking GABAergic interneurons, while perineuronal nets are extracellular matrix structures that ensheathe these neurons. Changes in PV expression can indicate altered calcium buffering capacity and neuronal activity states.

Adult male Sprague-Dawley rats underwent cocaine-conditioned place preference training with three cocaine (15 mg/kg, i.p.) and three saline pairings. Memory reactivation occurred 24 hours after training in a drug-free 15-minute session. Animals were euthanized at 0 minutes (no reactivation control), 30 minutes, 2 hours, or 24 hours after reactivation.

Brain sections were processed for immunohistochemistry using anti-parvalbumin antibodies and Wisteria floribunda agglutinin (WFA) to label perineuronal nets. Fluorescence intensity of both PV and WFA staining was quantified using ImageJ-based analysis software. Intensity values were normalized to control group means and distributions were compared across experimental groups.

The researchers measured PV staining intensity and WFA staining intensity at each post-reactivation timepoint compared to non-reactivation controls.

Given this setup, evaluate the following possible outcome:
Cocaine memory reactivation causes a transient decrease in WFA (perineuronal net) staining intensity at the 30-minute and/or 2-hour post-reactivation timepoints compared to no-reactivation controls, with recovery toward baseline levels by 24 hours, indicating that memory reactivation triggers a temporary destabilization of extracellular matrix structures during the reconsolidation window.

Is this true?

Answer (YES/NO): NO